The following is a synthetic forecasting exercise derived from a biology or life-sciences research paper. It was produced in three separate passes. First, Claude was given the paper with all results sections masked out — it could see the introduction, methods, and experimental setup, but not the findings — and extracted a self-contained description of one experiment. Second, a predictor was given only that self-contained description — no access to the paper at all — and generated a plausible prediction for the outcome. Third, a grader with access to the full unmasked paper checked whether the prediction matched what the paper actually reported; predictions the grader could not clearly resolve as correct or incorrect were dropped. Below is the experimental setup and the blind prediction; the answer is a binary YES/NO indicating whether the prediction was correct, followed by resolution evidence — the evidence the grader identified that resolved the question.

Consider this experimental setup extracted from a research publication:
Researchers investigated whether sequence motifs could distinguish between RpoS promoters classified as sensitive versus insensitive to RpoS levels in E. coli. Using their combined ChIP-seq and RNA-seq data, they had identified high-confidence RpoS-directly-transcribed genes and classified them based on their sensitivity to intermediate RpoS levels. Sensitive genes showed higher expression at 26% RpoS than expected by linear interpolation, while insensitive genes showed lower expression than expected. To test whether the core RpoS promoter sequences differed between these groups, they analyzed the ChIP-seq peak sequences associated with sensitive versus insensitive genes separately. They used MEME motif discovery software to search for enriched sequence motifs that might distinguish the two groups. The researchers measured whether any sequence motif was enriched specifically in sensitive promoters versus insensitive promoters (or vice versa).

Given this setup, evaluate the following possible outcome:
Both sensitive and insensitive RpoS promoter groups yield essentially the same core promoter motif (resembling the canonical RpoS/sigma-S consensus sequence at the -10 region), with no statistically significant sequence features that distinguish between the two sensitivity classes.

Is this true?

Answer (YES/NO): YES